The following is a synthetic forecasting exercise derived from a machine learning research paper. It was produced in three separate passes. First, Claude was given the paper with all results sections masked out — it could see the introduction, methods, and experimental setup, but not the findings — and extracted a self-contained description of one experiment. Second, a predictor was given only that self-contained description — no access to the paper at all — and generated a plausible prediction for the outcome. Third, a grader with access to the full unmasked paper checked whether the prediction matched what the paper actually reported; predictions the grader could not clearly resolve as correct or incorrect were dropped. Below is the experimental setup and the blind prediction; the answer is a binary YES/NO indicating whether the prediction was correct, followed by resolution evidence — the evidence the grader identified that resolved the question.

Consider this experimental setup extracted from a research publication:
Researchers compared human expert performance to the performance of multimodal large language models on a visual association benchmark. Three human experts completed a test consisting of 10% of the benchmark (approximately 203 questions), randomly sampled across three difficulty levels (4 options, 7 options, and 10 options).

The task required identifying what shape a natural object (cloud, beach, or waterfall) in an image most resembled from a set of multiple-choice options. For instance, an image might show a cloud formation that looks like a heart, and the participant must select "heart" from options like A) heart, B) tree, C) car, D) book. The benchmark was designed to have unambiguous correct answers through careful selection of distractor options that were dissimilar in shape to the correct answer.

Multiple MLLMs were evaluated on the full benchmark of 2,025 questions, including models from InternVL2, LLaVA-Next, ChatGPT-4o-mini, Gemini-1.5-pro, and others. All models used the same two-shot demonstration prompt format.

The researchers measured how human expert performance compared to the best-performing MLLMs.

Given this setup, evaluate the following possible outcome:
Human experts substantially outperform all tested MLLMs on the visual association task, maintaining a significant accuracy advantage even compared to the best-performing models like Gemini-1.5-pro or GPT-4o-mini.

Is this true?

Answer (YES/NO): YES